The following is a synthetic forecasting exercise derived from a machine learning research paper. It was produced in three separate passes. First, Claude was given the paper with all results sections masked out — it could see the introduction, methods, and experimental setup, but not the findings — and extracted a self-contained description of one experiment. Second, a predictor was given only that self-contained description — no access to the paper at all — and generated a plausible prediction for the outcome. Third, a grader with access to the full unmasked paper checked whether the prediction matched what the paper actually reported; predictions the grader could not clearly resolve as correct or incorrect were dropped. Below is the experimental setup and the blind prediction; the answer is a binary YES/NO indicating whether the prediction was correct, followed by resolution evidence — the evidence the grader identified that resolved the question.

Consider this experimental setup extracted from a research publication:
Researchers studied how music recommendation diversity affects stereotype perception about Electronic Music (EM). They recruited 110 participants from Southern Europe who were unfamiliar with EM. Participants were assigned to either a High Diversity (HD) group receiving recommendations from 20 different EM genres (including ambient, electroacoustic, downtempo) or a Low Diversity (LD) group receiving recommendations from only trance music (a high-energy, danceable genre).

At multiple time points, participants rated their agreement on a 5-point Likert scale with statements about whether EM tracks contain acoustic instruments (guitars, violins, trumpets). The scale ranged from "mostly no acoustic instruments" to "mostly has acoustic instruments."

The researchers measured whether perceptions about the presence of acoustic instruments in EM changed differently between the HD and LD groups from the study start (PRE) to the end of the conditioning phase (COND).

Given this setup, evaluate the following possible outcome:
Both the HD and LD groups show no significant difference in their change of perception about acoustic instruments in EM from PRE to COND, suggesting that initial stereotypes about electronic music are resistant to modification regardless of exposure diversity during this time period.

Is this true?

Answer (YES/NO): NO